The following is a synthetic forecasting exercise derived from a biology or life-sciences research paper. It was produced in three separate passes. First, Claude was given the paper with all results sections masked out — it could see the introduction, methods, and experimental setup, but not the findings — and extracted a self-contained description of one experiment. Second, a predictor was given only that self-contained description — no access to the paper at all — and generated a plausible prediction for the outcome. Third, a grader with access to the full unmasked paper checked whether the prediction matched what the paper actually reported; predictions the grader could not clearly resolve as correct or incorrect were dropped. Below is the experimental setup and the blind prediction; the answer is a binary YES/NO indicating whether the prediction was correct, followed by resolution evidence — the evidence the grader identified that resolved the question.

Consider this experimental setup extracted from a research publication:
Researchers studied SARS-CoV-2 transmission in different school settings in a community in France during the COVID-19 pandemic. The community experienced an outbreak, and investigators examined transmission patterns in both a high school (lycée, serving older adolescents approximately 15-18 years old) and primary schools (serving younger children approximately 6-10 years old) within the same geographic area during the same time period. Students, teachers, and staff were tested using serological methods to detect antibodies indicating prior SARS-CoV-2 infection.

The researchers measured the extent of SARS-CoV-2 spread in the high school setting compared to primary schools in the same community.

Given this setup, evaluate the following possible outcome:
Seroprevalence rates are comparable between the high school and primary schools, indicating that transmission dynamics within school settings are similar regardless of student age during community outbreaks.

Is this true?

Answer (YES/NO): NO